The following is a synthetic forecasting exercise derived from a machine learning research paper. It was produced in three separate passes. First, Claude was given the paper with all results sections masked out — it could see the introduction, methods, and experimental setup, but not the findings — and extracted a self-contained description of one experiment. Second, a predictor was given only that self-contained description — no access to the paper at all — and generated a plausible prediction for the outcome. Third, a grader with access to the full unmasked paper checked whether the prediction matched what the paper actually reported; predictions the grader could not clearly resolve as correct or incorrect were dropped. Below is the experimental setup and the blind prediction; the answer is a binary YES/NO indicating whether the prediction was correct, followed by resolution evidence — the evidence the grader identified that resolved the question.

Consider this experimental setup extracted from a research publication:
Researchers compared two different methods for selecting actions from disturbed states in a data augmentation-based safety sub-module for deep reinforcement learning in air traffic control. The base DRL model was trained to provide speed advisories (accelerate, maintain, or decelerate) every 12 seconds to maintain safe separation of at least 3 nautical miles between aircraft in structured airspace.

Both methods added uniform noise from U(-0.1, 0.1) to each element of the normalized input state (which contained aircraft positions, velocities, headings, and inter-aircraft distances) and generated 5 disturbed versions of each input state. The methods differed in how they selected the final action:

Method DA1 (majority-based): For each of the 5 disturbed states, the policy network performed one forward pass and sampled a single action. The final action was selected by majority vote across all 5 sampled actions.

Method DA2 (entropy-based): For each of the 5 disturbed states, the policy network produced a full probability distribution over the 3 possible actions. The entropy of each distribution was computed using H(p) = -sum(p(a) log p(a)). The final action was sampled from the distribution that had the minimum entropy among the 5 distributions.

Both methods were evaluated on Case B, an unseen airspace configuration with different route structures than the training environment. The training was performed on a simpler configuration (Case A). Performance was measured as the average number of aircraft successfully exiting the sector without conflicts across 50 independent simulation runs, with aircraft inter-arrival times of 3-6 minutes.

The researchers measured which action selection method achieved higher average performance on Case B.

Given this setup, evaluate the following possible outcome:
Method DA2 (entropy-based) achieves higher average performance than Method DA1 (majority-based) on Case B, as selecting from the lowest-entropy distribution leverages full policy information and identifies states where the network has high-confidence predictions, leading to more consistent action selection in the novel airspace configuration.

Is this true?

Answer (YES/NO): NO